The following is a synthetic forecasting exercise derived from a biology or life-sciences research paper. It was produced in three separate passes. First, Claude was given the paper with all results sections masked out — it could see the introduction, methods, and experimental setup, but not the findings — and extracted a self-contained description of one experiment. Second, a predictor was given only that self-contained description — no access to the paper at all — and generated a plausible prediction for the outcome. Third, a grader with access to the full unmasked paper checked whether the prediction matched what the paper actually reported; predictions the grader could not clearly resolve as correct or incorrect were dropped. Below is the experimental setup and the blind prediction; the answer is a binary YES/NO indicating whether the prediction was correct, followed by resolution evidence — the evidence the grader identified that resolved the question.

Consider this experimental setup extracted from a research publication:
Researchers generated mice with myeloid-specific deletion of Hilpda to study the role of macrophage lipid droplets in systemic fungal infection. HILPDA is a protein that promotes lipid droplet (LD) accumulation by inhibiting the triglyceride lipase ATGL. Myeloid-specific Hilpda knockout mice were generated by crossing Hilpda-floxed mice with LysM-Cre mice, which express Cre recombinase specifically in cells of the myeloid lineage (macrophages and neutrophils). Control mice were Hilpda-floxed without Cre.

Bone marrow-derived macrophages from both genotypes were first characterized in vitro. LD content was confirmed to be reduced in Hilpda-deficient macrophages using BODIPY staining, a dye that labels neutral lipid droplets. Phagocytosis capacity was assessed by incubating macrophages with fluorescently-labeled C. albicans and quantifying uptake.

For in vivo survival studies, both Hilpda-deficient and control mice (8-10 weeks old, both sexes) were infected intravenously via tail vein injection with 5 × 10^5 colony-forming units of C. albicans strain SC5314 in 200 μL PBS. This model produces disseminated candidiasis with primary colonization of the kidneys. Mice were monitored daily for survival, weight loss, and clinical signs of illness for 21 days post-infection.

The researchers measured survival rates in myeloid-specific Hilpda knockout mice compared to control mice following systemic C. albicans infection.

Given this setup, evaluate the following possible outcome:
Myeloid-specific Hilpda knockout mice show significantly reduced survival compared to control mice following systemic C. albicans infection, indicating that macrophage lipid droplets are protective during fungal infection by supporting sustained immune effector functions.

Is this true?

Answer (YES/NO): YES